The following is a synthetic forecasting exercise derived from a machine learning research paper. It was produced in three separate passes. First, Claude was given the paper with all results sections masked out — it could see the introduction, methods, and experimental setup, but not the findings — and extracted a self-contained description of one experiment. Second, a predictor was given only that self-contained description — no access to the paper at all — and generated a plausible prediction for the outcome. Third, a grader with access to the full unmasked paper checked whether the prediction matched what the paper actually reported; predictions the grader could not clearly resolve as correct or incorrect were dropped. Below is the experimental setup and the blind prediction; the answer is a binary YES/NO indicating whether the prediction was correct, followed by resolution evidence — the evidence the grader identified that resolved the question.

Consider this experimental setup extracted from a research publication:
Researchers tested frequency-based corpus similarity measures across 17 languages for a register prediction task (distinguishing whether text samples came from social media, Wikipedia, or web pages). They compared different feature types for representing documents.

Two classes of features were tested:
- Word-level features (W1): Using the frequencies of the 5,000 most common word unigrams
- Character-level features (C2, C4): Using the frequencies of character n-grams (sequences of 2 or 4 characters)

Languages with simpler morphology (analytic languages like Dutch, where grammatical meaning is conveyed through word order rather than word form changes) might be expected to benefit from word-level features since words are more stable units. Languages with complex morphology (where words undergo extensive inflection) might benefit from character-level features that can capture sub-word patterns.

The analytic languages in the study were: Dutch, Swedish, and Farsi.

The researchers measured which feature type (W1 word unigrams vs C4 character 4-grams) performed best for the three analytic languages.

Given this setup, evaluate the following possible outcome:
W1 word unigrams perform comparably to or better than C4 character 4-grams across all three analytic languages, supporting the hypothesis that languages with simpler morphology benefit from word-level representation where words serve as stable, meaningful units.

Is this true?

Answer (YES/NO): NO